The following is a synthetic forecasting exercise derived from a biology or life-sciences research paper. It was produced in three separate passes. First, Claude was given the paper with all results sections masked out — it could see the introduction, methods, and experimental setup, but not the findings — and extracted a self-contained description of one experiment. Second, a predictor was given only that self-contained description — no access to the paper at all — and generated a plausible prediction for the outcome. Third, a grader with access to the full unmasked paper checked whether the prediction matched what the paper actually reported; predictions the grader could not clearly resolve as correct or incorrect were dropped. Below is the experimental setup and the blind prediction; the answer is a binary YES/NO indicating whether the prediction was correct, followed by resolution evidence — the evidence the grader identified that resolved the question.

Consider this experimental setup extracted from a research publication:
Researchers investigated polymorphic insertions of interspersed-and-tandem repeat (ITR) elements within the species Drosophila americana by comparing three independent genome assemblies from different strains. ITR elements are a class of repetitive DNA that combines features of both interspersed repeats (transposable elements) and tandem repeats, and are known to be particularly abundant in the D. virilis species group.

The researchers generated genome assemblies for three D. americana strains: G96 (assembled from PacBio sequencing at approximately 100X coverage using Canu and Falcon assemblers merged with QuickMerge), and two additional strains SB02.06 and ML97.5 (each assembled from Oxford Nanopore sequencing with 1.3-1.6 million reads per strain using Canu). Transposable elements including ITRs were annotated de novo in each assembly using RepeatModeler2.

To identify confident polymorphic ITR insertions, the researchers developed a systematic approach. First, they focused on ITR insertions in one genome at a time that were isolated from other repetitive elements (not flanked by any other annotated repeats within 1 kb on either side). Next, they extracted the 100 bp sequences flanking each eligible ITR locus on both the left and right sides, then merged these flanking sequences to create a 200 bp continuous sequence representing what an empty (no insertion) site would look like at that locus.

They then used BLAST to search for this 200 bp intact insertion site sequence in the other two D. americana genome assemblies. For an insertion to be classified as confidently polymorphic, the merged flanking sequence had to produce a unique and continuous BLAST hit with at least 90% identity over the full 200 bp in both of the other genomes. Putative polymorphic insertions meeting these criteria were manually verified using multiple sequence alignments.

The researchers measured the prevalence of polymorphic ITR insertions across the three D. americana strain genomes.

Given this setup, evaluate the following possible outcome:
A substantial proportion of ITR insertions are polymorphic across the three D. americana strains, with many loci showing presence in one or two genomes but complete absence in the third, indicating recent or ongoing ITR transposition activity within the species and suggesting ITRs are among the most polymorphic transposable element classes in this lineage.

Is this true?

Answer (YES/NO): NO